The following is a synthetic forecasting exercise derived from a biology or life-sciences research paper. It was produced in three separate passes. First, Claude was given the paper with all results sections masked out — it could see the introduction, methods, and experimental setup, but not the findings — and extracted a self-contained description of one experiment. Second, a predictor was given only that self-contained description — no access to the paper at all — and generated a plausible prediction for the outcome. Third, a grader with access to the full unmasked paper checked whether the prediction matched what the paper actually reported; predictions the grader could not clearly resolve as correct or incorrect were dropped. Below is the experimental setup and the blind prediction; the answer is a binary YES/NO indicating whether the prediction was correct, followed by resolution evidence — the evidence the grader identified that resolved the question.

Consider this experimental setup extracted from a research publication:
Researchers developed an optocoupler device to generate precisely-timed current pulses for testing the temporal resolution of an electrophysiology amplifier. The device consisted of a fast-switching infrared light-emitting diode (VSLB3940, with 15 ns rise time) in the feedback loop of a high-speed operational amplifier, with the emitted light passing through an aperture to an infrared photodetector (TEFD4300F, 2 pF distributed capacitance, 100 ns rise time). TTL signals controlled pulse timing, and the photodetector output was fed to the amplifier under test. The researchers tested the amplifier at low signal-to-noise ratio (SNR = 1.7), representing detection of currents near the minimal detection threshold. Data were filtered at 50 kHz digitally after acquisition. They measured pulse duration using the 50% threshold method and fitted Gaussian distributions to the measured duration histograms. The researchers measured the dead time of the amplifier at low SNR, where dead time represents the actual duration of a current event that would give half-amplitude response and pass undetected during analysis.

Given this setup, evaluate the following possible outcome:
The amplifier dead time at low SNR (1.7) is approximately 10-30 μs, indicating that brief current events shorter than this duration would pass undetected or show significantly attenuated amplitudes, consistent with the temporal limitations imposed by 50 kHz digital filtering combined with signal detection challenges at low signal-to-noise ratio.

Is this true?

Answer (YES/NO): NO